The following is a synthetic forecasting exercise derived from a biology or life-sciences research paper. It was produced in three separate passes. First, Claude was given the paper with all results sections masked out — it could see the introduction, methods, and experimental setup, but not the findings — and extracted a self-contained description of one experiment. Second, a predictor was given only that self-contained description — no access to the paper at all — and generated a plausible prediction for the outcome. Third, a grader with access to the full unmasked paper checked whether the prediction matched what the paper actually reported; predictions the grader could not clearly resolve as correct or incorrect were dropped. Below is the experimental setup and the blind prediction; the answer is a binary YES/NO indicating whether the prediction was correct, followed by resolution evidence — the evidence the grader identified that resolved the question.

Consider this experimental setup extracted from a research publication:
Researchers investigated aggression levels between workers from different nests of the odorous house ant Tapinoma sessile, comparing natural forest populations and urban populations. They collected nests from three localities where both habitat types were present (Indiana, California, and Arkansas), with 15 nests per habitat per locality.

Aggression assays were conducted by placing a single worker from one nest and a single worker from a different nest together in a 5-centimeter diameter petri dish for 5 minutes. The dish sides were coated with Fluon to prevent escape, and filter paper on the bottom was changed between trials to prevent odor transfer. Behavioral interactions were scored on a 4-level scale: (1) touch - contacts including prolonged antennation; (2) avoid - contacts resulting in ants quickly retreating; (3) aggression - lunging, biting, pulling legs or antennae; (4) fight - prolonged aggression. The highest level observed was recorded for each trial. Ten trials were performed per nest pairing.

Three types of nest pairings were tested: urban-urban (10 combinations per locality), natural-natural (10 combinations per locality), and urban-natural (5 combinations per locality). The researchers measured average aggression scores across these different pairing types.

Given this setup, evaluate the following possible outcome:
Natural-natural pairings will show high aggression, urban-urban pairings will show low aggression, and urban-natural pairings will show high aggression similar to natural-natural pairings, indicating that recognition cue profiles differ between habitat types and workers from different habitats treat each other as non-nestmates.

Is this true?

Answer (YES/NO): NO